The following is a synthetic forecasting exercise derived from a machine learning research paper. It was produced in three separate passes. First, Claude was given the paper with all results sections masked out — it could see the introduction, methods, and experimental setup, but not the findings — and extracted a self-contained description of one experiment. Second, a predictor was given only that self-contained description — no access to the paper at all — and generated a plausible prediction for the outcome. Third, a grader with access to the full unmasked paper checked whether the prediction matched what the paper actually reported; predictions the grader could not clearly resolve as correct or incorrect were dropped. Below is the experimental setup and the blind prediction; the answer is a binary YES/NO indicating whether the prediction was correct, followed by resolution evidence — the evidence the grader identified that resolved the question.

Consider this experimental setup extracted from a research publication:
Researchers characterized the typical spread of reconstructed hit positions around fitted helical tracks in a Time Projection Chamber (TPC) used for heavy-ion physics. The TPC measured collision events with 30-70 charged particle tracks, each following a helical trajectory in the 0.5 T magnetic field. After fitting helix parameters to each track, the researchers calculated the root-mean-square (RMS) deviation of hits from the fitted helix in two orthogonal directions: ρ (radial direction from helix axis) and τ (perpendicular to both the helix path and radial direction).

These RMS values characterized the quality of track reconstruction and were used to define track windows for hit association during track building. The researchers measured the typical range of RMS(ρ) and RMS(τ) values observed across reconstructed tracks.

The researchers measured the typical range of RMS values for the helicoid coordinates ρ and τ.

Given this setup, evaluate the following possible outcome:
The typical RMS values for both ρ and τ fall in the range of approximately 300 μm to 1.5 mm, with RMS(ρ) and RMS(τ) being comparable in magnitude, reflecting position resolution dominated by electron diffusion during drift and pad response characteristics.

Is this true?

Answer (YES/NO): NO